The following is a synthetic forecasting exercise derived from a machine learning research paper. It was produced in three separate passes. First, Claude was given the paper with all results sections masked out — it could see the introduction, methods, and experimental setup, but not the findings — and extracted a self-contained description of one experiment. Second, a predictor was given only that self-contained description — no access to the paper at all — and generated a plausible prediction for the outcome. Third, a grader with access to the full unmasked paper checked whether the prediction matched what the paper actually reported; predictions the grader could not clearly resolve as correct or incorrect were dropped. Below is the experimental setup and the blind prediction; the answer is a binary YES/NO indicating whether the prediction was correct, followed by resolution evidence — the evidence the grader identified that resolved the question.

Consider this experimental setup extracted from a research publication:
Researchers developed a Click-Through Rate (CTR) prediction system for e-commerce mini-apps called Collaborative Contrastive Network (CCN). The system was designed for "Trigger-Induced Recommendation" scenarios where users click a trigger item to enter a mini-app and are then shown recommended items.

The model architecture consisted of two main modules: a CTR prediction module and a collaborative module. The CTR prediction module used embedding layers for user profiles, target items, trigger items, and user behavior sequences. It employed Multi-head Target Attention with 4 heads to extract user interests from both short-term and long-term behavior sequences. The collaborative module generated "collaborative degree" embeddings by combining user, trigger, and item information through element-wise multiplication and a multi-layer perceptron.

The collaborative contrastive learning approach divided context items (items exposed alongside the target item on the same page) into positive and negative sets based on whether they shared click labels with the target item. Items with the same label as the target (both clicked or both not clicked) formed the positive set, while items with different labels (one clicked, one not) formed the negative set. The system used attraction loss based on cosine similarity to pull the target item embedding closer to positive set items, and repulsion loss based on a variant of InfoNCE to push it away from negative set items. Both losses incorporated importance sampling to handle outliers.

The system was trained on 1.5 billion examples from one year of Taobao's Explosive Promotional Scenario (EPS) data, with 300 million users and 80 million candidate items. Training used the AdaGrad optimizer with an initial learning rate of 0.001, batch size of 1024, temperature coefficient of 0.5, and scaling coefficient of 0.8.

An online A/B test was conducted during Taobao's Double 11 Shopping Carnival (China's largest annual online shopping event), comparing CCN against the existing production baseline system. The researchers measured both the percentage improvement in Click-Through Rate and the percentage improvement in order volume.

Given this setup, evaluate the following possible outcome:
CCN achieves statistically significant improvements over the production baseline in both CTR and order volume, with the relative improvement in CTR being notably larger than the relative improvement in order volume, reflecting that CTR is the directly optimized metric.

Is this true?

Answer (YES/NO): NO